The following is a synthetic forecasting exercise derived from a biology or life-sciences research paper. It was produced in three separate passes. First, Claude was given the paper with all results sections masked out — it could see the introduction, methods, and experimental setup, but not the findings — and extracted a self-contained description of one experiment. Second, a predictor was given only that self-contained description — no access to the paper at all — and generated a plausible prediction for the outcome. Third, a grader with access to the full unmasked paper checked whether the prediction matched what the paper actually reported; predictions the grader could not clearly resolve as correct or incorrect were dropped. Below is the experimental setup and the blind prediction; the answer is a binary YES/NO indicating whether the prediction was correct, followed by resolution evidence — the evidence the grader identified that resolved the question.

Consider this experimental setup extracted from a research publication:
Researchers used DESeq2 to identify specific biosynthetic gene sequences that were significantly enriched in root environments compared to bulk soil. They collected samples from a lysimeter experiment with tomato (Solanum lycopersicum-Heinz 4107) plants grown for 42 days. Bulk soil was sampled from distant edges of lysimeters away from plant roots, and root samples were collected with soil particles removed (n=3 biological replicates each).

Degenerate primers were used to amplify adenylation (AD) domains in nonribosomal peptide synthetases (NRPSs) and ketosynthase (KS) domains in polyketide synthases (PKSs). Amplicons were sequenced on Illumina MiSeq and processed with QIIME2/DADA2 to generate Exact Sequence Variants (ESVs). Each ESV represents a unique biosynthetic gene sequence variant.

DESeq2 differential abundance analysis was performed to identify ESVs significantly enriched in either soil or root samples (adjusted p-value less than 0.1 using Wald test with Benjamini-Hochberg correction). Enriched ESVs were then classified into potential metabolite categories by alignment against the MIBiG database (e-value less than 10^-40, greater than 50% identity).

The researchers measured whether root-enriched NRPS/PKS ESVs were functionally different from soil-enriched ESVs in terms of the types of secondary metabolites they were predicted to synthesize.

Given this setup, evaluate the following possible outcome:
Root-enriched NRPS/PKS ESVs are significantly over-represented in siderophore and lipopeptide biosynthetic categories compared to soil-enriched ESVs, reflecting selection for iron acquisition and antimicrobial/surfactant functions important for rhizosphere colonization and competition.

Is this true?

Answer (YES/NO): NO